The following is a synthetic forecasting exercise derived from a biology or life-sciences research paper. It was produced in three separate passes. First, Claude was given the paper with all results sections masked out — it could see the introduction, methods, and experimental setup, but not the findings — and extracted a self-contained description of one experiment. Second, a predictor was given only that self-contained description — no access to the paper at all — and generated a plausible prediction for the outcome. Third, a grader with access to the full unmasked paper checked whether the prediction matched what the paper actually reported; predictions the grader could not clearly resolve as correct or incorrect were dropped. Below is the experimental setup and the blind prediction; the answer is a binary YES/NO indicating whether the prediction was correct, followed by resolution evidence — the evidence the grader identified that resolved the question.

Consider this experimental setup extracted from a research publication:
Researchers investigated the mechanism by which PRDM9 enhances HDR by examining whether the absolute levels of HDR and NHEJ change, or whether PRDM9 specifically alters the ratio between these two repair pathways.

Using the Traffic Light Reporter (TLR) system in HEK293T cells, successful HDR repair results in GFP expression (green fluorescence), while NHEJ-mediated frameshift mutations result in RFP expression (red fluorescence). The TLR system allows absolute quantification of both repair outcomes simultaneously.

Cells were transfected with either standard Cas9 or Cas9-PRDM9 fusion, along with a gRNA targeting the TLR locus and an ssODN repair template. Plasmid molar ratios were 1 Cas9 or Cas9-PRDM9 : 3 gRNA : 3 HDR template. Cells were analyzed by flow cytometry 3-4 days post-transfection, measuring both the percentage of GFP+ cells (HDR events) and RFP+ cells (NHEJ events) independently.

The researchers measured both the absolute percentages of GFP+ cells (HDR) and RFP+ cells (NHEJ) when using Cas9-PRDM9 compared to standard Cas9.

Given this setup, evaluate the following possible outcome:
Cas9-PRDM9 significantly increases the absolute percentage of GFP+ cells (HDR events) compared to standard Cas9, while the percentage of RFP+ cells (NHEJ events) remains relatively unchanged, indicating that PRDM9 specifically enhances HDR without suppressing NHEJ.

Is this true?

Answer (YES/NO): NO